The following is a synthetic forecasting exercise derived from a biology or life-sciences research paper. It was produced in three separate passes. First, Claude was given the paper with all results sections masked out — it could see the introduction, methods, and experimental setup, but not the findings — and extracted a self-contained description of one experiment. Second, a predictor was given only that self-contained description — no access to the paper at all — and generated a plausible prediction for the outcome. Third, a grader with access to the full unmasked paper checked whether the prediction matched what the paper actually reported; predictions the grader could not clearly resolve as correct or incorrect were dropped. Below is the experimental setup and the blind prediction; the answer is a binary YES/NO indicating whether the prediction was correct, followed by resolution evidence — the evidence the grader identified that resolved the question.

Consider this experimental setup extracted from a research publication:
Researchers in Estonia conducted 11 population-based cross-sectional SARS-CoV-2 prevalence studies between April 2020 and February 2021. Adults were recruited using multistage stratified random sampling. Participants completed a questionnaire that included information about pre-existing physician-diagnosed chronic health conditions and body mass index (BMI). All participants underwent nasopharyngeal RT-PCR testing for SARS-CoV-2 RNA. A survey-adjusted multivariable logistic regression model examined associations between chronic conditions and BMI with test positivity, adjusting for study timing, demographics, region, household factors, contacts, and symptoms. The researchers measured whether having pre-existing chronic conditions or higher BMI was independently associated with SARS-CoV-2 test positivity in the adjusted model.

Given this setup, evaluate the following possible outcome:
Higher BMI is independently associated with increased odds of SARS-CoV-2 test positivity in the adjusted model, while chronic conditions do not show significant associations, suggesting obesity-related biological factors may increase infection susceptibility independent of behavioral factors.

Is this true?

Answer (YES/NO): NO